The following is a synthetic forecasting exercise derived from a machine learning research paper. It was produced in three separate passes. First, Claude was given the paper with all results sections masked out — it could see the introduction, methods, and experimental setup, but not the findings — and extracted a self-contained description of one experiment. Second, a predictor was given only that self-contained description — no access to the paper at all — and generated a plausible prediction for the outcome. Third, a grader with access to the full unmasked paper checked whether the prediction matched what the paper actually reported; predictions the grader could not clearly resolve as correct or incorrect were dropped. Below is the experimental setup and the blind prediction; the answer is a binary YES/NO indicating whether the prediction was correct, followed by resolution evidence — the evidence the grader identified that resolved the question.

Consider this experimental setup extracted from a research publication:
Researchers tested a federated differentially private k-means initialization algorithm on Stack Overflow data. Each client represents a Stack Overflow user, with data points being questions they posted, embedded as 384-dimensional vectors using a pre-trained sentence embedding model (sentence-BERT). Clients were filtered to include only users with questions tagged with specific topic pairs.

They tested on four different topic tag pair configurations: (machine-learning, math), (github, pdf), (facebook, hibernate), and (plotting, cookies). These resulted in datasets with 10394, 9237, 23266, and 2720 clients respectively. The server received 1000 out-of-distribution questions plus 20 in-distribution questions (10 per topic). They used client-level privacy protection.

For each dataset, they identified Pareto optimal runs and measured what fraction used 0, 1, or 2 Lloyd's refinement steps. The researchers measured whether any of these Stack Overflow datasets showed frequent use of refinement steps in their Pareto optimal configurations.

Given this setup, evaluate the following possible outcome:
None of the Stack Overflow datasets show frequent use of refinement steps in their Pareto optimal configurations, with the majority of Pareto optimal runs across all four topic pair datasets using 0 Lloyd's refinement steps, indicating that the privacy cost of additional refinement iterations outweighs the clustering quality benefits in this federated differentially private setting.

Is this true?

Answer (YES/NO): YES